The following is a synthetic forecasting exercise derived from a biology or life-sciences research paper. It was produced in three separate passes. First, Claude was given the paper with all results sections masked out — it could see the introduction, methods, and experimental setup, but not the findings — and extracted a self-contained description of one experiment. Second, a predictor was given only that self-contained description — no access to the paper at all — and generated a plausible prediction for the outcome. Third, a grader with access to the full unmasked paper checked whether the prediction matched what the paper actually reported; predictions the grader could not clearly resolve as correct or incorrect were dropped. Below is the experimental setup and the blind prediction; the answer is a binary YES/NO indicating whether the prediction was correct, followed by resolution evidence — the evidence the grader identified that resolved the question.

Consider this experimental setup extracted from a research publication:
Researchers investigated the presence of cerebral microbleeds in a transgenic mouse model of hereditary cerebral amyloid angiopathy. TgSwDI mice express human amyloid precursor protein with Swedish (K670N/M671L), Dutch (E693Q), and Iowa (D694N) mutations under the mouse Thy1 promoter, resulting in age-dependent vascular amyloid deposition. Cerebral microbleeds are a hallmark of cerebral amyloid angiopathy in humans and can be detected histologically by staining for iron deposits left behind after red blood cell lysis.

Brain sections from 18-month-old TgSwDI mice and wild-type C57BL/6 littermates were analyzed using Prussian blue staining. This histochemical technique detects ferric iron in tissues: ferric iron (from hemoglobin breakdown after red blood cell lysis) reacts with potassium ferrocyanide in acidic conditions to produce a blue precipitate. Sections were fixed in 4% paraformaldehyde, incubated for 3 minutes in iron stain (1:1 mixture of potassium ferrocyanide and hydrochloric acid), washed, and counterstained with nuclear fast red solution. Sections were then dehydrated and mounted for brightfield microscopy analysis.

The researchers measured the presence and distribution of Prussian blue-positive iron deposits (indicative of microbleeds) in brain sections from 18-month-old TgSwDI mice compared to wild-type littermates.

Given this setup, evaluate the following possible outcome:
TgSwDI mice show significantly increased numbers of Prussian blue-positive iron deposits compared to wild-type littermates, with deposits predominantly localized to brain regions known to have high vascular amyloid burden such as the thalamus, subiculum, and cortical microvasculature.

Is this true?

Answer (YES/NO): NO